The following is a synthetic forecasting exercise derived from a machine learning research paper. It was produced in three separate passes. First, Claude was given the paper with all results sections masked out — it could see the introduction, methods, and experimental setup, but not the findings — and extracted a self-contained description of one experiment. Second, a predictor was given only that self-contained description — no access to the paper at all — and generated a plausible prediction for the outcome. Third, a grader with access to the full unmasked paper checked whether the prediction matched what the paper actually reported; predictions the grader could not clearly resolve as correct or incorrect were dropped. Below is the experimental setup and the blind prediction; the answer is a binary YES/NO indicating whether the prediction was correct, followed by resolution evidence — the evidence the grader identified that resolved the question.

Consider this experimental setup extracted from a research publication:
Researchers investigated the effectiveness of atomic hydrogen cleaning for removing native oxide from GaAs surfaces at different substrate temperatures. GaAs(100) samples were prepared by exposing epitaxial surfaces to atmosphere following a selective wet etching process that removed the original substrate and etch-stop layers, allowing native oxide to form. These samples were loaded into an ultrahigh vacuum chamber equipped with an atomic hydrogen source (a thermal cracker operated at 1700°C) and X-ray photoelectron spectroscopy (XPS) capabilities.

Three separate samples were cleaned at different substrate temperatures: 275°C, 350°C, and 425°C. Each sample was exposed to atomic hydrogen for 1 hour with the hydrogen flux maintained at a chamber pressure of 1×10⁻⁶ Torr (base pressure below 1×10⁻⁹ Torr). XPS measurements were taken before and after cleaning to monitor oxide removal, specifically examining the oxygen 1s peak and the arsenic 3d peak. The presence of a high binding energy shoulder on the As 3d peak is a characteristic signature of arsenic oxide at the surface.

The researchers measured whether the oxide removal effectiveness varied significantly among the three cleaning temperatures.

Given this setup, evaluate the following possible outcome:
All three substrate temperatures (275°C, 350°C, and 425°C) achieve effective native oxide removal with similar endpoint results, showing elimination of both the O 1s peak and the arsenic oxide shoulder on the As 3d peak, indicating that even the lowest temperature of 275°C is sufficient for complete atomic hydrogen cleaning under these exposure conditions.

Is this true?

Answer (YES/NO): YES